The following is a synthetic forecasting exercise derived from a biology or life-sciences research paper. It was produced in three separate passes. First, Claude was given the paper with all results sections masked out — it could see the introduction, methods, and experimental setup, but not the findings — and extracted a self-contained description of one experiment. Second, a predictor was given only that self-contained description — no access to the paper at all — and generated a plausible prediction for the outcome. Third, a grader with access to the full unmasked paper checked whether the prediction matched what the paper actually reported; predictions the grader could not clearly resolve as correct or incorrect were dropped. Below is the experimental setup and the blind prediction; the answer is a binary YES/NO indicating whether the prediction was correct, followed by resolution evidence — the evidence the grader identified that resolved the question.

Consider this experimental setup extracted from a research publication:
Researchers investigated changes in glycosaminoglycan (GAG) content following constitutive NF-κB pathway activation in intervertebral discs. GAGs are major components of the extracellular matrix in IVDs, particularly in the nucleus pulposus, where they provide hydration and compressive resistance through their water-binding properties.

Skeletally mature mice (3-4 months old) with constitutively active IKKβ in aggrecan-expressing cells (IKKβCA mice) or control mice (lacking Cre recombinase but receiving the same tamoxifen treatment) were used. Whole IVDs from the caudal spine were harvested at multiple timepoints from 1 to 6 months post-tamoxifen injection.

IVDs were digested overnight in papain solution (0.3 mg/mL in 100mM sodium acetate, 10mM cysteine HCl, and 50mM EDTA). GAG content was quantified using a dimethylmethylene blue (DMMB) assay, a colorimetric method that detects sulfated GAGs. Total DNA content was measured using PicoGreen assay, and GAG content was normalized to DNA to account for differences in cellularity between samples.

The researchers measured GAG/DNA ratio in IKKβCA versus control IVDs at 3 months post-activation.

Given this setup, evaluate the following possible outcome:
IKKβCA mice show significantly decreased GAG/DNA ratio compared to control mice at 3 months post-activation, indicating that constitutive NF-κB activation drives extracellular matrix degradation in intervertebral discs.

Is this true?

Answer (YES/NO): YES